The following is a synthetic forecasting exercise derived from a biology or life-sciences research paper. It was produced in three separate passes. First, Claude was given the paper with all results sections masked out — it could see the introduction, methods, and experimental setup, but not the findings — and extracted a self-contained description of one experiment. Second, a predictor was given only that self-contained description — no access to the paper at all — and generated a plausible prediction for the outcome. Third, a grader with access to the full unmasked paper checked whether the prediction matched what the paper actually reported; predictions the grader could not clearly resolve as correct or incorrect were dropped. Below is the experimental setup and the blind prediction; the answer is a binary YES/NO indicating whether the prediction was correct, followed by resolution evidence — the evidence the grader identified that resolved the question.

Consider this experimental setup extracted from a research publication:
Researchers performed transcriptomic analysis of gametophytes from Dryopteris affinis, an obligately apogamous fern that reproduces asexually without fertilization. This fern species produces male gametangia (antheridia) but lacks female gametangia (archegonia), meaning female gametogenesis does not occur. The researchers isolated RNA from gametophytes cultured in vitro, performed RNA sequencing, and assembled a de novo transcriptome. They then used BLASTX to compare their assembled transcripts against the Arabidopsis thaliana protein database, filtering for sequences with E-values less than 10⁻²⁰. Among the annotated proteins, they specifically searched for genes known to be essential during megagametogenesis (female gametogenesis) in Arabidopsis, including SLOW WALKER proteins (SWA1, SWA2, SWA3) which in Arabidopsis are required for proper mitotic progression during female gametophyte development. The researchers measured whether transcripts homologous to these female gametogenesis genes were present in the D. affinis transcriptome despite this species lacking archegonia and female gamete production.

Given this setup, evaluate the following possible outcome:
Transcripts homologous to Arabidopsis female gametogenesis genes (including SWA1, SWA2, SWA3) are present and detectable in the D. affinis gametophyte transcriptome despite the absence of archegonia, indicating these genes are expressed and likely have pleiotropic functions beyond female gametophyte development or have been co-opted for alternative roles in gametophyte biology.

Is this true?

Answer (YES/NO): YES